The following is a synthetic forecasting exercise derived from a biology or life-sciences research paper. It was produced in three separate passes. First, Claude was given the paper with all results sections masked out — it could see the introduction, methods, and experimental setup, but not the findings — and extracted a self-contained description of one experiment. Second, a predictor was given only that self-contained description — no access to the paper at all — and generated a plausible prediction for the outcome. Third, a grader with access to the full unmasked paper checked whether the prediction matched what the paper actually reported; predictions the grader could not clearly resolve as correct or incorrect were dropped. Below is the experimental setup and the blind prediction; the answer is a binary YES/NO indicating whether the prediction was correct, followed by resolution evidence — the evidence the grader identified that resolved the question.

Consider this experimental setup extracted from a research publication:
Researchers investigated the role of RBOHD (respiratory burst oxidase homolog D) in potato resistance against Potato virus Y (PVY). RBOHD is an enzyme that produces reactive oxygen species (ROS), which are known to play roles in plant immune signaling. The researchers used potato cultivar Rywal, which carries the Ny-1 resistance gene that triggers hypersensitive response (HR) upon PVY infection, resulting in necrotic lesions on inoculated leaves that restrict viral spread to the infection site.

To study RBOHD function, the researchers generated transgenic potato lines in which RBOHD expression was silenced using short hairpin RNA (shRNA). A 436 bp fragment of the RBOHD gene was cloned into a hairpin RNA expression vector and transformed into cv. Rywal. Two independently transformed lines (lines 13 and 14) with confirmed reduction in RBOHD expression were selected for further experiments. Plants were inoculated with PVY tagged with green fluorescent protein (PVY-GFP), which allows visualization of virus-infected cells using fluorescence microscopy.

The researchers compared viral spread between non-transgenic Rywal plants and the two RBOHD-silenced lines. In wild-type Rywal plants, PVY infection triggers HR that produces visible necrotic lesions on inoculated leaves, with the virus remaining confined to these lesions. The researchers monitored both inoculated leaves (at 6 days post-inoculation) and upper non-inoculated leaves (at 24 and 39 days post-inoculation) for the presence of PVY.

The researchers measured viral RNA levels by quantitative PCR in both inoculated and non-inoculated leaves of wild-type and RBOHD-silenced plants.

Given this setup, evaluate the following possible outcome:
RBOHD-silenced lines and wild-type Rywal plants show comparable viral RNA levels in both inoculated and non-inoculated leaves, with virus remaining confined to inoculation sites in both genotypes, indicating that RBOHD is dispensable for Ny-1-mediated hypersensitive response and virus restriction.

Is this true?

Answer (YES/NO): NO